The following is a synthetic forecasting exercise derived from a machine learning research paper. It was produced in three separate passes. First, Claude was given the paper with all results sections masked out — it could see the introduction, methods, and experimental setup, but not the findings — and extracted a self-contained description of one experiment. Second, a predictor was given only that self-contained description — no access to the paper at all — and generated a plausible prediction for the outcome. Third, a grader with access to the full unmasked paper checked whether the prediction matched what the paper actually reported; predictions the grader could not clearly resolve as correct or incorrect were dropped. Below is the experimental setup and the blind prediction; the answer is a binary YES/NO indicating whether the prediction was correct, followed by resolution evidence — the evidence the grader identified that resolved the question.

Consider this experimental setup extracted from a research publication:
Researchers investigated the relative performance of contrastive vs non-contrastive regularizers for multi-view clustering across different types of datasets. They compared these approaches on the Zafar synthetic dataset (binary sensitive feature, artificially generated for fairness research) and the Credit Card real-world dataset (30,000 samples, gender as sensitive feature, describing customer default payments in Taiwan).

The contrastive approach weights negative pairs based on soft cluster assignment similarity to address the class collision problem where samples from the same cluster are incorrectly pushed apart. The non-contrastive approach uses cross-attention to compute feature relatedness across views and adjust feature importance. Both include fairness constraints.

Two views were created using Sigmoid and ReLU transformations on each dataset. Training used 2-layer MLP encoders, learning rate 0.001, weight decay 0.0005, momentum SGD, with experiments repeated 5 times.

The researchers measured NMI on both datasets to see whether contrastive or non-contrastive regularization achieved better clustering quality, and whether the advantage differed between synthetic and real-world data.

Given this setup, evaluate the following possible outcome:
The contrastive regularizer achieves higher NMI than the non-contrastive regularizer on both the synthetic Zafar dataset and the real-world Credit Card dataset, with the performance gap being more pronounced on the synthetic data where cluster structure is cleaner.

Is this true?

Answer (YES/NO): NO